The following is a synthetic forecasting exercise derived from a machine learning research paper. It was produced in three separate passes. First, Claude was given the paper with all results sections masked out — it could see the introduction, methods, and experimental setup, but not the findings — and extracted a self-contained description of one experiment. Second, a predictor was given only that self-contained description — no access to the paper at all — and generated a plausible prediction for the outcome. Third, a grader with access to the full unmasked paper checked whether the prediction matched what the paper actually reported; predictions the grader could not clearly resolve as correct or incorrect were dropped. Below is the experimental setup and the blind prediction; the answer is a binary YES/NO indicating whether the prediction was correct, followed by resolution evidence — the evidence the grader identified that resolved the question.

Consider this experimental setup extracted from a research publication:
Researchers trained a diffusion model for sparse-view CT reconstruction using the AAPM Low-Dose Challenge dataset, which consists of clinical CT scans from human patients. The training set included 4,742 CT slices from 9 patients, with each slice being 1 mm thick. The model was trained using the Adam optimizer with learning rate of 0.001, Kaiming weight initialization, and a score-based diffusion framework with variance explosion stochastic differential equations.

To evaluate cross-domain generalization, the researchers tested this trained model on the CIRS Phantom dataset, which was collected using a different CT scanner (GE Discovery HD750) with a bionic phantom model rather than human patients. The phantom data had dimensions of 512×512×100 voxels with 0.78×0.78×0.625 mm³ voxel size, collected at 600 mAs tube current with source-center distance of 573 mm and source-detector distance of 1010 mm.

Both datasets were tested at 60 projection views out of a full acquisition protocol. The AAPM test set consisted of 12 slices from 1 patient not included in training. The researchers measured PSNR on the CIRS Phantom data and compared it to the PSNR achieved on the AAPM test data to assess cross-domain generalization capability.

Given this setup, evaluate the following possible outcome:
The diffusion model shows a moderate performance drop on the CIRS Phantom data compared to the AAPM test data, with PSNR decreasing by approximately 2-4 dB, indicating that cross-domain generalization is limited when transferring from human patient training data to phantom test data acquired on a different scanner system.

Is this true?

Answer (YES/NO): NO